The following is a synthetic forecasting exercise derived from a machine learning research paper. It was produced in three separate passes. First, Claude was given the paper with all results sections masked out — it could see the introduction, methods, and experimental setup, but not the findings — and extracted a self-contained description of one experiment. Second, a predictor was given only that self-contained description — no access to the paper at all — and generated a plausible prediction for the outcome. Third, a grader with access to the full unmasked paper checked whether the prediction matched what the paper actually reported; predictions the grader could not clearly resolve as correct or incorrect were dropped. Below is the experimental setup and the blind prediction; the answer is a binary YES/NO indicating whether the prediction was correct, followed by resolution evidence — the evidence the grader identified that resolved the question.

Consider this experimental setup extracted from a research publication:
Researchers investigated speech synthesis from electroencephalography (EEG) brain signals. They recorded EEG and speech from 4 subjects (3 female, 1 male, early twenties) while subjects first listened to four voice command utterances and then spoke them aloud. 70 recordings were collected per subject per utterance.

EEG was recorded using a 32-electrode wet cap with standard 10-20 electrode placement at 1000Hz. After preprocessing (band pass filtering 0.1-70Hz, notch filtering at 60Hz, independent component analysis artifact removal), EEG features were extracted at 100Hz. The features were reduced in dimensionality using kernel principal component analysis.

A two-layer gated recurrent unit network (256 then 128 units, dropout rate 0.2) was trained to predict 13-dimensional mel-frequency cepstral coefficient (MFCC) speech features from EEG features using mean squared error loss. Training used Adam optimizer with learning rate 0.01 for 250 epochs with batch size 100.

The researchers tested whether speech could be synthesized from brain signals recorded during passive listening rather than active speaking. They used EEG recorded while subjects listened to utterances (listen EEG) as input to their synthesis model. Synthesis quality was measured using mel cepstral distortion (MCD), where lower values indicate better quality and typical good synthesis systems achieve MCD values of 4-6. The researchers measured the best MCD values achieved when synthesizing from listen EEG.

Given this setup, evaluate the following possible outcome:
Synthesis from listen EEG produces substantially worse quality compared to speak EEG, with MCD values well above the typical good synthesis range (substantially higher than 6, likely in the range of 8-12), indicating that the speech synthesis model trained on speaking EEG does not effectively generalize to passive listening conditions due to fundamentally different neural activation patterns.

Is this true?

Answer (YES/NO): NO